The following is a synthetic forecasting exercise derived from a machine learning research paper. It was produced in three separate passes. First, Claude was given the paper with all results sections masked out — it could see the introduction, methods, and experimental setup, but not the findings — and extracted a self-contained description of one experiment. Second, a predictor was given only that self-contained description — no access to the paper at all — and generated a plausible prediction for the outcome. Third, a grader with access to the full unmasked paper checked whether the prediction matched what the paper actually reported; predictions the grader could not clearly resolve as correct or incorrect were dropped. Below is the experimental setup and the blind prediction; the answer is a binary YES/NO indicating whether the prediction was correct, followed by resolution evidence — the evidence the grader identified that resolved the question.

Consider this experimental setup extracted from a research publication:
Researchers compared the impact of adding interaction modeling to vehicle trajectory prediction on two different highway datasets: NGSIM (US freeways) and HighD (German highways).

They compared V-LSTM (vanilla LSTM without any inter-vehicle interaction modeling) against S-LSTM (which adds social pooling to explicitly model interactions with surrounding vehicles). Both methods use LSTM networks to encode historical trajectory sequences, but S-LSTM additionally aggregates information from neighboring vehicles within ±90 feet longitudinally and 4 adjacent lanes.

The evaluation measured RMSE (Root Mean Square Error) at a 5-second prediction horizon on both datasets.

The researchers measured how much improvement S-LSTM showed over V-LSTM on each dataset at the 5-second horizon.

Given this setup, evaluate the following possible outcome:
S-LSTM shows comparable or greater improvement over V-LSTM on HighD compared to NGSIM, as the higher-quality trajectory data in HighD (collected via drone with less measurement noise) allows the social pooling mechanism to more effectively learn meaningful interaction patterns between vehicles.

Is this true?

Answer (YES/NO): NO